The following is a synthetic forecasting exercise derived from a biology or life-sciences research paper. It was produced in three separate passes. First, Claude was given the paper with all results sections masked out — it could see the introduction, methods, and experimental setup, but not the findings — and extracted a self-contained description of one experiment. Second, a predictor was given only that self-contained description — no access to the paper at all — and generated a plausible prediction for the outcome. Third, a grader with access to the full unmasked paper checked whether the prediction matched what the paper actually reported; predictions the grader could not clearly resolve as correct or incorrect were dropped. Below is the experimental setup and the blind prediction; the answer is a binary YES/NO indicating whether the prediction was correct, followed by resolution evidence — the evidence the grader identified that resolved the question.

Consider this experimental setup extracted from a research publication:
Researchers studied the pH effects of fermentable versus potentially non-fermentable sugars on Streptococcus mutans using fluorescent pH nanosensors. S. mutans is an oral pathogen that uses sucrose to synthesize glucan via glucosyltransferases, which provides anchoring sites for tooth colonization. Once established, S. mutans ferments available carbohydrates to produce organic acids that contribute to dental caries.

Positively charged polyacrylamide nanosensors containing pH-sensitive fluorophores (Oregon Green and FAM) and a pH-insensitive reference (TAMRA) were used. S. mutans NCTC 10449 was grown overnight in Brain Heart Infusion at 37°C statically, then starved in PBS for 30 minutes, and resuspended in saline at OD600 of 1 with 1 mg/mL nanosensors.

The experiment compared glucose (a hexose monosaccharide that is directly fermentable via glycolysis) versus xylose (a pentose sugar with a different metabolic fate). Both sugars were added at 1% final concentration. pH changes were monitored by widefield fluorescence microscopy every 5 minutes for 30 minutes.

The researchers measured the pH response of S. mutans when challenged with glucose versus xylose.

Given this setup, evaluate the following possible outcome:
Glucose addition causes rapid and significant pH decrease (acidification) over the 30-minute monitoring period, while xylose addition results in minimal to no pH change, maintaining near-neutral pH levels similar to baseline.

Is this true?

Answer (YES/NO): NO